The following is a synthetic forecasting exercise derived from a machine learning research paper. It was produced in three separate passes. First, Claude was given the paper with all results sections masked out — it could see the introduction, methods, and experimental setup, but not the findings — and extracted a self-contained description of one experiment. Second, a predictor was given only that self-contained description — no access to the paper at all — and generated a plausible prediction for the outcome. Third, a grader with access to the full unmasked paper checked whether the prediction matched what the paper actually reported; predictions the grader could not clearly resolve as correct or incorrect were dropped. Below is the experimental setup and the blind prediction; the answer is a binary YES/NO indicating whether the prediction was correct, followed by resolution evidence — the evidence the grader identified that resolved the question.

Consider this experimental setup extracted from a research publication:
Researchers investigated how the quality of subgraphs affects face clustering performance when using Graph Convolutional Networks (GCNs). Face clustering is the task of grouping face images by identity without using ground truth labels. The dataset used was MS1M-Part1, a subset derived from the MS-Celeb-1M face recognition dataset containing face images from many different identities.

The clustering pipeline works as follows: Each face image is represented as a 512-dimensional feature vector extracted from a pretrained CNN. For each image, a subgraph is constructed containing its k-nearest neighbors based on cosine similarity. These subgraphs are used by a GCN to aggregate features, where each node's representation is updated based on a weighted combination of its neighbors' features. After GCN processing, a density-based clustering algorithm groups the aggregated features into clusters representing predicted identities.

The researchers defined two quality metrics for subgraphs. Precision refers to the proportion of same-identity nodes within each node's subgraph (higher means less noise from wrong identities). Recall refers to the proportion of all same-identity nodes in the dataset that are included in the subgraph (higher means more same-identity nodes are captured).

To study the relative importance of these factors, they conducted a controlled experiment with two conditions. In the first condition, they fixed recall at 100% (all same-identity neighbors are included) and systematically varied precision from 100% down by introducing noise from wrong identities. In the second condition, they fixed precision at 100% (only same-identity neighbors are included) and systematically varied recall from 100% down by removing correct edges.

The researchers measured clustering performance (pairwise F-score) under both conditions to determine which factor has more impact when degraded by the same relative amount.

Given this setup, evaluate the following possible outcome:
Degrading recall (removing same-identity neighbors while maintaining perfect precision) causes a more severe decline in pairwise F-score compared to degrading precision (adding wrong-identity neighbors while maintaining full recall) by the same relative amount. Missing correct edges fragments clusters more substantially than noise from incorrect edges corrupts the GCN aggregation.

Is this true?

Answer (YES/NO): NO